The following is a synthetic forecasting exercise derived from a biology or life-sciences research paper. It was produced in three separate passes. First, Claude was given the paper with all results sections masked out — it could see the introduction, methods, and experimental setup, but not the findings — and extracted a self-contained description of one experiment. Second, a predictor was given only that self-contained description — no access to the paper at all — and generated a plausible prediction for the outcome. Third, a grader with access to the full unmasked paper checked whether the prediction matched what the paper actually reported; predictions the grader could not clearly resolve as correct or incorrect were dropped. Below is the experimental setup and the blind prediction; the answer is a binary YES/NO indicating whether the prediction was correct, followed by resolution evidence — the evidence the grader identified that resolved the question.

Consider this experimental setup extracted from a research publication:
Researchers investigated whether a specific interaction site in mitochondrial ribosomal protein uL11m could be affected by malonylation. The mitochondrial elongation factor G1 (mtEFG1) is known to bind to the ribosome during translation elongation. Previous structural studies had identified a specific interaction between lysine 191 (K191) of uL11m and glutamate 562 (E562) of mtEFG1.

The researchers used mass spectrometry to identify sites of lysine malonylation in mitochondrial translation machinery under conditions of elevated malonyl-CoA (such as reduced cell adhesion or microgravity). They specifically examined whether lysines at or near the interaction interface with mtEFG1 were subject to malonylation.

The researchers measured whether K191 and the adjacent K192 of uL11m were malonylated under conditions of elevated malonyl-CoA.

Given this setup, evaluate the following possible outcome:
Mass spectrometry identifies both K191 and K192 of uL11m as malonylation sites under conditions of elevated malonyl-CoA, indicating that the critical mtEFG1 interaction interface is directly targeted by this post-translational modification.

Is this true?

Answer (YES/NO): YES